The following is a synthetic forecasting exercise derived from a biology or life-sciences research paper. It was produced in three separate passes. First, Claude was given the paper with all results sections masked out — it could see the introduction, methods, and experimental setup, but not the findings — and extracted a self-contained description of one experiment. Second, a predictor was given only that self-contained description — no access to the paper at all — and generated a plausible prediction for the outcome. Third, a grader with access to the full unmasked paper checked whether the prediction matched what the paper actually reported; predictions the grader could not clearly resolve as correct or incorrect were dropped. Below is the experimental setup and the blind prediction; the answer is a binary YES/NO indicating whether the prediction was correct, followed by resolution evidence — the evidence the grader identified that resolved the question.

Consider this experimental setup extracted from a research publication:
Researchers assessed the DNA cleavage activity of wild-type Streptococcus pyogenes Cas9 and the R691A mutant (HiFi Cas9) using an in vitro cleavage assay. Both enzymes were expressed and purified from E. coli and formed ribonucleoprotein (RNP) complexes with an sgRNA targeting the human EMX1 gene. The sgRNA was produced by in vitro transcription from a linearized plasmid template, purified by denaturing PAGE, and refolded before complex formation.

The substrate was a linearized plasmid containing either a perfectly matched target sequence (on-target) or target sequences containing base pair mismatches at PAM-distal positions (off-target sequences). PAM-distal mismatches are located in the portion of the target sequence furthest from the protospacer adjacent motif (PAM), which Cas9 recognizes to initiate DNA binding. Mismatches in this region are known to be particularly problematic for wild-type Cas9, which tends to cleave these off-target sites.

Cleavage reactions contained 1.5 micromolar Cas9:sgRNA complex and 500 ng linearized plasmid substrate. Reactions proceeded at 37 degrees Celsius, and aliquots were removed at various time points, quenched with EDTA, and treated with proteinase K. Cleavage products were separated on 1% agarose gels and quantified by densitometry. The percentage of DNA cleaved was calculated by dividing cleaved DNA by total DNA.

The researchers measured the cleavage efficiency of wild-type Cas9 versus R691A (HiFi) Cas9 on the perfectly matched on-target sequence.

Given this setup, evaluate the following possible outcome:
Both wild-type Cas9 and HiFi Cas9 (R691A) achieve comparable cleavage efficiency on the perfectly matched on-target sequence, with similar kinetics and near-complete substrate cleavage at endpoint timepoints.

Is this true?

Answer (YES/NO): NO